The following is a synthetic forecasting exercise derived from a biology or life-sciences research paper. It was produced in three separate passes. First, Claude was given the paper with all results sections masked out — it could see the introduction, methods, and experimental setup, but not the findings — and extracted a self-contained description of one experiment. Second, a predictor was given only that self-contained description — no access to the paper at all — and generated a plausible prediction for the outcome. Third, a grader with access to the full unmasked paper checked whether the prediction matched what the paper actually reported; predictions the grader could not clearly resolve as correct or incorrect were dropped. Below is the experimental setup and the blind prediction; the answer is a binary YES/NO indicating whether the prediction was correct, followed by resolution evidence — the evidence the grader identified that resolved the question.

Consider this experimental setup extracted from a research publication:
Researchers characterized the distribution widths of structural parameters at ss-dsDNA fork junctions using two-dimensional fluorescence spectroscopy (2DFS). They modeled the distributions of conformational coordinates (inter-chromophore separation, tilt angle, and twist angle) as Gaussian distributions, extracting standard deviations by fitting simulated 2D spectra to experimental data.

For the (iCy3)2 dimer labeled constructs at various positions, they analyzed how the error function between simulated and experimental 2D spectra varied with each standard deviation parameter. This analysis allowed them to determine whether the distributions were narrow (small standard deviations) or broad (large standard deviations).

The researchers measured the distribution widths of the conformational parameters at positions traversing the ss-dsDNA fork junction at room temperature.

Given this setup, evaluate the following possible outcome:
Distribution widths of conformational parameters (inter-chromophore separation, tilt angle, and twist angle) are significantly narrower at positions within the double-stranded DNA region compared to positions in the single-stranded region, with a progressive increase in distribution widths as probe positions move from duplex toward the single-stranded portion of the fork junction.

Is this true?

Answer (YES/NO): NO